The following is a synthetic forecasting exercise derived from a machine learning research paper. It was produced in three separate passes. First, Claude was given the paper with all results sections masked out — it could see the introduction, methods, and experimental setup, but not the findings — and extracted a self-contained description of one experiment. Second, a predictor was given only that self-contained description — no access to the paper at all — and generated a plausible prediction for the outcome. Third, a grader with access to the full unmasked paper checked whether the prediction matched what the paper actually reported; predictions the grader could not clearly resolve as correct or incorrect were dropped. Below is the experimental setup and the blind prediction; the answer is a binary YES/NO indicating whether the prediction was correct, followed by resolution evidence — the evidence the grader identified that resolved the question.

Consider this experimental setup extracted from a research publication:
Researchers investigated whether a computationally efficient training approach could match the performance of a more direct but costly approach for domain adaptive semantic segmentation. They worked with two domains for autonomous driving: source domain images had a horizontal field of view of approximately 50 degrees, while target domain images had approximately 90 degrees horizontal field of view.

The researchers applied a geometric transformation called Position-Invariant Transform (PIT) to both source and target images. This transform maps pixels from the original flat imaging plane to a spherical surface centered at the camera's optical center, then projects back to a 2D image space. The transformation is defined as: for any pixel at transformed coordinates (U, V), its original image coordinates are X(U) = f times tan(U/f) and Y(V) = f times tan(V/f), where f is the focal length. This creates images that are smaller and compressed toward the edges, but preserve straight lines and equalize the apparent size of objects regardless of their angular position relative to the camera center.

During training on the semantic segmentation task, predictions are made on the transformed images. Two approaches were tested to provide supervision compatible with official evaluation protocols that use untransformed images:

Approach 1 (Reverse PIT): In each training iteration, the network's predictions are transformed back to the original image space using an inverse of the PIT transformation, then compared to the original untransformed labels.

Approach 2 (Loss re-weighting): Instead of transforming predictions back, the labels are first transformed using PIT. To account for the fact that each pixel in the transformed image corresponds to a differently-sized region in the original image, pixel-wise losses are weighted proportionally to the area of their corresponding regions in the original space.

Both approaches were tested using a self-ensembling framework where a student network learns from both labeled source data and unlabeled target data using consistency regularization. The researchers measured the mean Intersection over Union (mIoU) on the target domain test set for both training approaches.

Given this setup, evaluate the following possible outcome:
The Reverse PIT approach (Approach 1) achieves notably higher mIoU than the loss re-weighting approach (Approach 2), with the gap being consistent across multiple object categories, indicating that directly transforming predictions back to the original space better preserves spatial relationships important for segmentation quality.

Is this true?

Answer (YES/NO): NO